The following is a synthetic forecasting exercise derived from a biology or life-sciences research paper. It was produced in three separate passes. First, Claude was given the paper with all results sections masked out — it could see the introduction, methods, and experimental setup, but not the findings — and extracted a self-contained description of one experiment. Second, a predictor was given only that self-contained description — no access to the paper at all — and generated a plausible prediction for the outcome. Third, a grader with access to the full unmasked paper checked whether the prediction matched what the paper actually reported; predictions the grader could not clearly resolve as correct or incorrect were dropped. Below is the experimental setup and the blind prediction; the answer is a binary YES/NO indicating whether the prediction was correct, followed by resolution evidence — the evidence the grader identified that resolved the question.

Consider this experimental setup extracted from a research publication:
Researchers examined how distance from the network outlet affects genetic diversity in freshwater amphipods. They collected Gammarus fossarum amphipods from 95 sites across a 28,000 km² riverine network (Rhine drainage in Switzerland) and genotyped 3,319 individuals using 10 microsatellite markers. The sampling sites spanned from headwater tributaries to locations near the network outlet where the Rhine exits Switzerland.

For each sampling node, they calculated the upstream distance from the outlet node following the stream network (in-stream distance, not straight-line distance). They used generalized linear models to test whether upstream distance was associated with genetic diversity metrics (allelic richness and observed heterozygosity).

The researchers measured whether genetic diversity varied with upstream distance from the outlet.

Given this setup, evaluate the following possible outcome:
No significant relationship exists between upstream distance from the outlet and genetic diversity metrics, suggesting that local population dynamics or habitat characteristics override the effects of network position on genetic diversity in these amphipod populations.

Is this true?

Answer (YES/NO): NO